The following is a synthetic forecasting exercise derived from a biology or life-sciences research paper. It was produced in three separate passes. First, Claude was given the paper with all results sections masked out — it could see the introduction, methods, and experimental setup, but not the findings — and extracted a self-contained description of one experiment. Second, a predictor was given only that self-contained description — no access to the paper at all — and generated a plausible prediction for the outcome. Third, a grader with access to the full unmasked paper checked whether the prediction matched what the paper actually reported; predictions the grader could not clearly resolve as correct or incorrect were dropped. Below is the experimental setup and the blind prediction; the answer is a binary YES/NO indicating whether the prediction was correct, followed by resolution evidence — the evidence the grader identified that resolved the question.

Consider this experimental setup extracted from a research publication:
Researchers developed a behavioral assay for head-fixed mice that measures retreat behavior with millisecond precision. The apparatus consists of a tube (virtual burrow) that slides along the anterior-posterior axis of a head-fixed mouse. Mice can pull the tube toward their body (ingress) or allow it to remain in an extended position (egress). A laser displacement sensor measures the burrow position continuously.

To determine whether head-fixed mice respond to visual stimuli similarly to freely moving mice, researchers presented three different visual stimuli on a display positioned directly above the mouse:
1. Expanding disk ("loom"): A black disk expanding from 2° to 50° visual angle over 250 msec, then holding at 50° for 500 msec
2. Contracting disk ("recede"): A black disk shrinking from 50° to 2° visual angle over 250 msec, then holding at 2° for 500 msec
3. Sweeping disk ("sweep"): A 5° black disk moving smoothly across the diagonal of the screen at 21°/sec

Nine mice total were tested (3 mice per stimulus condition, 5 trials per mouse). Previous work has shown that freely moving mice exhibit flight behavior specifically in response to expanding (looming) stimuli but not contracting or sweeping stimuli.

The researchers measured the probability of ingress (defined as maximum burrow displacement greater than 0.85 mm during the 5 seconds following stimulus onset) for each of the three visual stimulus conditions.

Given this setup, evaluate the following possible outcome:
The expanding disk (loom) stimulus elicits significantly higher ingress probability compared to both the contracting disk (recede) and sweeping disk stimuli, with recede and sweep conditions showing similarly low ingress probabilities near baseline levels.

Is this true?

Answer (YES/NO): YES